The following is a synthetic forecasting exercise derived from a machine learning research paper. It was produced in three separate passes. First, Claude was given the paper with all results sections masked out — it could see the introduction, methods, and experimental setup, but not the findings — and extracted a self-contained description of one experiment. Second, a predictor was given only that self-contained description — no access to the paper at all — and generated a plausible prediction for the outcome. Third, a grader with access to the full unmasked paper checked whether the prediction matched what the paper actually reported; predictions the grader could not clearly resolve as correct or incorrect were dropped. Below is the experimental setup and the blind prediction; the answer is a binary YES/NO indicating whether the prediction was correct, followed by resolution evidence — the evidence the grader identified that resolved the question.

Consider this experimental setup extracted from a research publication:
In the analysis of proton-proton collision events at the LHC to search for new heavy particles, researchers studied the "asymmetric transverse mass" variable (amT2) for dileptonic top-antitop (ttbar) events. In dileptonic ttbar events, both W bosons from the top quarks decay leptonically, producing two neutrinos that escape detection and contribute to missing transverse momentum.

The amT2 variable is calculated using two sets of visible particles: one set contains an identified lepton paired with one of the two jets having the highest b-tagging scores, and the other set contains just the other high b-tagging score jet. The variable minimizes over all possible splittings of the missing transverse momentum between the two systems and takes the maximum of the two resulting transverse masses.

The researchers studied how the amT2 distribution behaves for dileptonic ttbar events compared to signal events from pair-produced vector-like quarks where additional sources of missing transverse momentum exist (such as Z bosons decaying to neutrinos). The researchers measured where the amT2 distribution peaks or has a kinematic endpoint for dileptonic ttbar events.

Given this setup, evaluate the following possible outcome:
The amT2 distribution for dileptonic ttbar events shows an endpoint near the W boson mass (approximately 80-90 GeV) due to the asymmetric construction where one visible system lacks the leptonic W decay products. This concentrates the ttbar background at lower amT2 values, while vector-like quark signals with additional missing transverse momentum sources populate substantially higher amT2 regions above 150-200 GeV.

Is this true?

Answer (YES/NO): NO